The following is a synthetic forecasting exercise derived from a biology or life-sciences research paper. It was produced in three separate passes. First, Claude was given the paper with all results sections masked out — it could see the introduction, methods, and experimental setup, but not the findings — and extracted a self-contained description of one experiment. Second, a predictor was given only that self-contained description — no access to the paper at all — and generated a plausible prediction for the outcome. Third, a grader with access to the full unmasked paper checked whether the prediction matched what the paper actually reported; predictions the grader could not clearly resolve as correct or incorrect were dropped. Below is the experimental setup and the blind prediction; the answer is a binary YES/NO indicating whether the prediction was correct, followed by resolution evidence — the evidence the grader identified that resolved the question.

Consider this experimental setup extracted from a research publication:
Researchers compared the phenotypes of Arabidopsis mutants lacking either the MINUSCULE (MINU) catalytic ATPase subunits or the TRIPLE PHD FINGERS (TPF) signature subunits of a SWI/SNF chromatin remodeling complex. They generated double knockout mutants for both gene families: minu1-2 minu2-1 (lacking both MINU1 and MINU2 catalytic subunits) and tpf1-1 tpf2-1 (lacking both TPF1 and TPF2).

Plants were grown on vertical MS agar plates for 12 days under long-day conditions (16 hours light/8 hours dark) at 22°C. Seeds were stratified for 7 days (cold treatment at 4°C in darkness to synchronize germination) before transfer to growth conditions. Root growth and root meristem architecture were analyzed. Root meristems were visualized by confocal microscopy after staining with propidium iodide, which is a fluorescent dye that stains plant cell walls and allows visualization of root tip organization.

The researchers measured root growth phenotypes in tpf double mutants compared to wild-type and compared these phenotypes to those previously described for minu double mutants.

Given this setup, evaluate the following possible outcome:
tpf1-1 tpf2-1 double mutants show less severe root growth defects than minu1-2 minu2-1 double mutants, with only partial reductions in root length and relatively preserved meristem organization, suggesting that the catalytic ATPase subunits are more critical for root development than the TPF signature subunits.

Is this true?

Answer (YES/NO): NO